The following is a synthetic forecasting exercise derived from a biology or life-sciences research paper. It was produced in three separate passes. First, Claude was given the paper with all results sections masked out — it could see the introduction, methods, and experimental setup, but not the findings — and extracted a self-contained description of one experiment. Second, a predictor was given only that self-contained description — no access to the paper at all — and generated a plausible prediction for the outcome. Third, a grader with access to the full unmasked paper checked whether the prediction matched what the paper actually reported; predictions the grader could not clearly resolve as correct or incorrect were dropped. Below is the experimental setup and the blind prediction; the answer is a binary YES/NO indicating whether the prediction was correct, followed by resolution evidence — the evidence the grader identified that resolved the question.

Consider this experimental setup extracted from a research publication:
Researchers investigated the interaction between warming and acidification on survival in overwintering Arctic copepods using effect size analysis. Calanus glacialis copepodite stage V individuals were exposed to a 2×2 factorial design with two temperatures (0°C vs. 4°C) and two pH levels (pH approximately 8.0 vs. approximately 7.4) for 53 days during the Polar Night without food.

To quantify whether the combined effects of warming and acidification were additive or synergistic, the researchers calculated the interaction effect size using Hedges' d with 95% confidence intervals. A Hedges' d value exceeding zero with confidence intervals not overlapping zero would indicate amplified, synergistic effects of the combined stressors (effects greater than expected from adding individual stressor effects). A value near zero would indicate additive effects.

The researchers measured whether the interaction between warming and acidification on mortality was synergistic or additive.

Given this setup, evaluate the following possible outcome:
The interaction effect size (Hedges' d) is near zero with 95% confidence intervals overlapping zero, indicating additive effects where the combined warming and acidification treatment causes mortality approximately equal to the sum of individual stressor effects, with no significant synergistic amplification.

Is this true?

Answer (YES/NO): NO